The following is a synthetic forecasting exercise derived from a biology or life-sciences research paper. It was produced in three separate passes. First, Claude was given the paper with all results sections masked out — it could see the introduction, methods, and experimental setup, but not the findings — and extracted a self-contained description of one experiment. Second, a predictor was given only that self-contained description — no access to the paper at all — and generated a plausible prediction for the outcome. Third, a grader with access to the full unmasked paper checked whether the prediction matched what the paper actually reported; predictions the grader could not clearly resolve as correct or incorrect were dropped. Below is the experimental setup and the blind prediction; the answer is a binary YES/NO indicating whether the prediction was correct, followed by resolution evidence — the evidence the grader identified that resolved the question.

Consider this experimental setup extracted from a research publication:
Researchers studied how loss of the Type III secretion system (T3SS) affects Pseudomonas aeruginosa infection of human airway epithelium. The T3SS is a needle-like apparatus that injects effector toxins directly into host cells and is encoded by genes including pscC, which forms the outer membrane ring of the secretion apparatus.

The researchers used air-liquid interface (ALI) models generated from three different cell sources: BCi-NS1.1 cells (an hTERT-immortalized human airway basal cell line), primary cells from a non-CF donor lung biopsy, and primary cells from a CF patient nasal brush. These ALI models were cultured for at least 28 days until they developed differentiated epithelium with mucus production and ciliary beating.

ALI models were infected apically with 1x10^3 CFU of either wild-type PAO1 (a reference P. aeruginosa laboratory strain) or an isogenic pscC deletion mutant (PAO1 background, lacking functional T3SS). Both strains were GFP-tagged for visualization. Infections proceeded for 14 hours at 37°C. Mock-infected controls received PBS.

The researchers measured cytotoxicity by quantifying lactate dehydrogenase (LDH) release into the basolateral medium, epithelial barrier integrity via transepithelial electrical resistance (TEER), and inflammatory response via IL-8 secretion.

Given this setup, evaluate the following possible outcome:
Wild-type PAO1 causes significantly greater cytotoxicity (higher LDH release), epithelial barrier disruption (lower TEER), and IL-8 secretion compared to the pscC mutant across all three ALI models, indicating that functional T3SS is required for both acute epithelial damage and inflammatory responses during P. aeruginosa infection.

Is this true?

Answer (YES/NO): NO